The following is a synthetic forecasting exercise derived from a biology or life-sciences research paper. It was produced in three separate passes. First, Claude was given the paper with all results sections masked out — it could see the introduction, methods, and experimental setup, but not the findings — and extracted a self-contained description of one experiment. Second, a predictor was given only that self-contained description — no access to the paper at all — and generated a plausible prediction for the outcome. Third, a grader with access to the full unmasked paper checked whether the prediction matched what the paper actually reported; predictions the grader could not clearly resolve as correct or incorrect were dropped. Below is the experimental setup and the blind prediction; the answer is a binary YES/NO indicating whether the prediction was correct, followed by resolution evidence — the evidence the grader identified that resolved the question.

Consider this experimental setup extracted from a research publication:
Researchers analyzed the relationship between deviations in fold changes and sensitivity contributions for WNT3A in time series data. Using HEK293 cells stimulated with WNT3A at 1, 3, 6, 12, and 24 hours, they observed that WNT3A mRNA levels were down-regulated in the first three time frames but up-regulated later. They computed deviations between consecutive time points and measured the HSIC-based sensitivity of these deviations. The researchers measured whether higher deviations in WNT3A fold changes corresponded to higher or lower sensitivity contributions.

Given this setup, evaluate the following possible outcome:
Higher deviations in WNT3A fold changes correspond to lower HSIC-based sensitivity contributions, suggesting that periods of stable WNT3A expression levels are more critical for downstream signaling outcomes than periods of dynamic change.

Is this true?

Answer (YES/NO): YES